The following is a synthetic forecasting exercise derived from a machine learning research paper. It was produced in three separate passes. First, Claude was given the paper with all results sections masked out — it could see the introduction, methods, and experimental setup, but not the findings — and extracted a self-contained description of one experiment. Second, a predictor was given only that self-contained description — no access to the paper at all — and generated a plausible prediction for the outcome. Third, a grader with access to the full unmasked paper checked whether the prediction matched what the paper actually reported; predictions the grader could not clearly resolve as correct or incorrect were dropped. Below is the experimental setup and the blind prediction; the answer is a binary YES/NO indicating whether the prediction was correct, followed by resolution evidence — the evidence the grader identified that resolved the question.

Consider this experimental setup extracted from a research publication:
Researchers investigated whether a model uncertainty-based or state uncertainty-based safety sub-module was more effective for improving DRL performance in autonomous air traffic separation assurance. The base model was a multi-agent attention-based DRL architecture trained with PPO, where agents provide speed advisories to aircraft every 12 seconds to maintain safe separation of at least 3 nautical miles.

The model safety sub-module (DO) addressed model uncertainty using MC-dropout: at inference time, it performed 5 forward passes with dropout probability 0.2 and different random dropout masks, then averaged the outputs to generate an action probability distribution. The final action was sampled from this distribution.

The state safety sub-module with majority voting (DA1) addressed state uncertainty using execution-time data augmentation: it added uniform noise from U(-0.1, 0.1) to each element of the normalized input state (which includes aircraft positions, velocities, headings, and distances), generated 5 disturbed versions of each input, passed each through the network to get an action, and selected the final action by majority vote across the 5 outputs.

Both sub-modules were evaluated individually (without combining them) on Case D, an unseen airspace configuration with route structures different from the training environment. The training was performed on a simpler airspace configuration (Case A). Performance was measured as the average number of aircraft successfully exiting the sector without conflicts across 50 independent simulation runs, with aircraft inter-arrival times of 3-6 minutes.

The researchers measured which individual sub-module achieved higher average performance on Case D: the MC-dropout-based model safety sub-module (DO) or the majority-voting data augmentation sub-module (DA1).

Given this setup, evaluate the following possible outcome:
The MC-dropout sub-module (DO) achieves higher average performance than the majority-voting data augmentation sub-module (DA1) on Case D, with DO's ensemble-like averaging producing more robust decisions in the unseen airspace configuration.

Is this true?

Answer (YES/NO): YES